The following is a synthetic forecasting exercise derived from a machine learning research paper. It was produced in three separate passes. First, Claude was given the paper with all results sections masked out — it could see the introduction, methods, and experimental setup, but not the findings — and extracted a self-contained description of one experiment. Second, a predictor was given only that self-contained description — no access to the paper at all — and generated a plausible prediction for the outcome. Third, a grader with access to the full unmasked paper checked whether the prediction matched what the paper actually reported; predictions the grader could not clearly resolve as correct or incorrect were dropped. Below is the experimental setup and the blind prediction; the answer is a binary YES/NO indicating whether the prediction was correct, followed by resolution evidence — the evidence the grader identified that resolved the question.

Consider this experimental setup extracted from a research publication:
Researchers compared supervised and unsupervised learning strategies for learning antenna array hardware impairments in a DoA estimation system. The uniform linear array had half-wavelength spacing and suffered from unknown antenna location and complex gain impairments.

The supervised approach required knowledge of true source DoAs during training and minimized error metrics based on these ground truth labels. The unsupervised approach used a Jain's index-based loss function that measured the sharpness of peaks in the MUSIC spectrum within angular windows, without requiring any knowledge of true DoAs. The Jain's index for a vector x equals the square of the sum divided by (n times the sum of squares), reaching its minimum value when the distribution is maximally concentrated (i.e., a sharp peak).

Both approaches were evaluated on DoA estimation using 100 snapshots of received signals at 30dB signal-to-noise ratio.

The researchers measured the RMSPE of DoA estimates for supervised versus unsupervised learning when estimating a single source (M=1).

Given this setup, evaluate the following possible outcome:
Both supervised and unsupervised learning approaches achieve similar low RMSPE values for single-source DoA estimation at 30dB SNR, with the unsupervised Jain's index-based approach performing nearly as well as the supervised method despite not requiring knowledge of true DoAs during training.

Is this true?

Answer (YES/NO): NO